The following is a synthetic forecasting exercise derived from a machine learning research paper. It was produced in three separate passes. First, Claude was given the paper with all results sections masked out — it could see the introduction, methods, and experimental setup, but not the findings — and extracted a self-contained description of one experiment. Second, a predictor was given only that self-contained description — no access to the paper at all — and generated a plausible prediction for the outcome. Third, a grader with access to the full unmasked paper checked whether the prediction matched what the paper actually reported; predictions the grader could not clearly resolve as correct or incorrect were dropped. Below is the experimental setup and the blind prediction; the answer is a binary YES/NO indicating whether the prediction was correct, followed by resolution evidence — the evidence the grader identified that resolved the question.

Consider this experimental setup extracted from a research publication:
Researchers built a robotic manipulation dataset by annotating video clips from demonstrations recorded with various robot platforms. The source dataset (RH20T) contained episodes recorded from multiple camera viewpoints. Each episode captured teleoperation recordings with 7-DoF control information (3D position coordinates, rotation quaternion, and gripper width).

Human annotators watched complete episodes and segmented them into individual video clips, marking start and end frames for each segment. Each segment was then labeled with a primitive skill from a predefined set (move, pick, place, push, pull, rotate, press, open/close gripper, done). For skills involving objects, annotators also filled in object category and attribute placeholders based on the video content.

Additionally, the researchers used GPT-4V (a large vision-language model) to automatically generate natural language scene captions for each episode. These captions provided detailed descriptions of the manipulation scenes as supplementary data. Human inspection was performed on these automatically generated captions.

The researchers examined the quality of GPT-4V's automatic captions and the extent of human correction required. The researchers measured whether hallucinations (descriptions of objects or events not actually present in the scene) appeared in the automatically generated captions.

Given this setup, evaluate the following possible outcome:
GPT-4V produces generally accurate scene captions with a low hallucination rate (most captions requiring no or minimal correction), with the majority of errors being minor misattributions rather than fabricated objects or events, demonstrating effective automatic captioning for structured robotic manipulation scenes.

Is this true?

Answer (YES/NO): NO